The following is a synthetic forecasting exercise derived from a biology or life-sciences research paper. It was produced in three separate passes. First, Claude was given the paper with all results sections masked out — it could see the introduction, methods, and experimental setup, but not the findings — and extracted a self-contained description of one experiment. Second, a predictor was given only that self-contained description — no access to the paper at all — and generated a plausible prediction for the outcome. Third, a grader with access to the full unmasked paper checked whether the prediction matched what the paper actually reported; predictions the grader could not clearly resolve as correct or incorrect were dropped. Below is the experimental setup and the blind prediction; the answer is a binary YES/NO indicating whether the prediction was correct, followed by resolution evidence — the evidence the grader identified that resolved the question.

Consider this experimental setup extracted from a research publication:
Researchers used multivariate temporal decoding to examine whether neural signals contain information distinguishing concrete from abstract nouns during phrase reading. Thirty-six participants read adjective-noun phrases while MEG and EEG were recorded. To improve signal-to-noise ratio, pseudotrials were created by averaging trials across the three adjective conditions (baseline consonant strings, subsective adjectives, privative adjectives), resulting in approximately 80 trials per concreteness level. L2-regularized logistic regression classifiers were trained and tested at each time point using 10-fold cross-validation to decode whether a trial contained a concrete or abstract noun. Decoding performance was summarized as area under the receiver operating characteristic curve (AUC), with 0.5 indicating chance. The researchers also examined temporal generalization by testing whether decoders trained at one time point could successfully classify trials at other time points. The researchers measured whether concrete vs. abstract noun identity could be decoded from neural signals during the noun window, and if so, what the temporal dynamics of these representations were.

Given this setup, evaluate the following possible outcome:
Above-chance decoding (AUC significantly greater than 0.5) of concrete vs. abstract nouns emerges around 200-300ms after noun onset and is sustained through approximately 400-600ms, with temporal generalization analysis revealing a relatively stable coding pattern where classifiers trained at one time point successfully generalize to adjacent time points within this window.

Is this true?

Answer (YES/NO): NO